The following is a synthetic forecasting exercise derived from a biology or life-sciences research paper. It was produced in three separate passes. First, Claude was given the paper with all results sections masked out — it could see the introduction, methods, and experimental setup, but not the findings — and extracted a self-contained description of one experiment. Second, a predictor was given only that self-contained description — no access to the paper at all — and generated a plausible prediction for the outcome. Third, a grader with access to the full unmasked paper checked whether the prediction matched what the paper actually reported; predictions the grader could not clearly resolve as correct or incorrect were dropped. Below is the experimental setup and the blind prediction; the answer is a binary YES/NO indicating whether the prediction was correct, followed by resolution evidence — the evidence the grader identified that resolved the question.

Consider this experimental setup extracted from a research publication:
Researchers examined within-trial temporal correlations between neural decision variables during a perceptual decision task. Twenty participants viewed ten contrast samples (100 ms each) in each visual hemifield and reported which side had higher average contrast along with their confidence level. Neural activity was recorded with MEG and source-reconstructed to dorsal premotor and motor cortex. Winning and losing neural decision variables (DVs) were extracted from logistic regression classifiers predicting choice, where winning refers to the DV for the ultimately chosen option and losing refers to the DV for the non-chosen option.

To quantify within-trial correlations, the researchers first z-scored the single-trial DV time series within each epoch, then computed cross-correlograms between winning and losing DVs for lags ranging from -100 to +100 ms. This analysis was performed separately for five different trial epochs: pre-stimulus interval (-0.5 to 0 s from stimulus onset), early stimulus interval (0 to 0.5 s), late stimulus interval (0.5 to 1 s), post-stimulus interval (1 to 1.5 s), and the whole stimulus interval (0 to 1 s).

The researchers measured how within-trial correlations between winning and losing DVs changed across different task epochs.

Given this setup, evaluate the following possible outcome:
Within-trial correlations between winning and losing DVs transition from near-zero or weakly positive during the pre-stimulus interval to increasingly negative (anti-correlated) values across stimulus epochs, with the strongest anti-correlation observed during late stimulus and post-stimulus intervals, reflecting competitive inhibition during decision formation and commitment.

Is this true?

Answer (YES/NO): NO